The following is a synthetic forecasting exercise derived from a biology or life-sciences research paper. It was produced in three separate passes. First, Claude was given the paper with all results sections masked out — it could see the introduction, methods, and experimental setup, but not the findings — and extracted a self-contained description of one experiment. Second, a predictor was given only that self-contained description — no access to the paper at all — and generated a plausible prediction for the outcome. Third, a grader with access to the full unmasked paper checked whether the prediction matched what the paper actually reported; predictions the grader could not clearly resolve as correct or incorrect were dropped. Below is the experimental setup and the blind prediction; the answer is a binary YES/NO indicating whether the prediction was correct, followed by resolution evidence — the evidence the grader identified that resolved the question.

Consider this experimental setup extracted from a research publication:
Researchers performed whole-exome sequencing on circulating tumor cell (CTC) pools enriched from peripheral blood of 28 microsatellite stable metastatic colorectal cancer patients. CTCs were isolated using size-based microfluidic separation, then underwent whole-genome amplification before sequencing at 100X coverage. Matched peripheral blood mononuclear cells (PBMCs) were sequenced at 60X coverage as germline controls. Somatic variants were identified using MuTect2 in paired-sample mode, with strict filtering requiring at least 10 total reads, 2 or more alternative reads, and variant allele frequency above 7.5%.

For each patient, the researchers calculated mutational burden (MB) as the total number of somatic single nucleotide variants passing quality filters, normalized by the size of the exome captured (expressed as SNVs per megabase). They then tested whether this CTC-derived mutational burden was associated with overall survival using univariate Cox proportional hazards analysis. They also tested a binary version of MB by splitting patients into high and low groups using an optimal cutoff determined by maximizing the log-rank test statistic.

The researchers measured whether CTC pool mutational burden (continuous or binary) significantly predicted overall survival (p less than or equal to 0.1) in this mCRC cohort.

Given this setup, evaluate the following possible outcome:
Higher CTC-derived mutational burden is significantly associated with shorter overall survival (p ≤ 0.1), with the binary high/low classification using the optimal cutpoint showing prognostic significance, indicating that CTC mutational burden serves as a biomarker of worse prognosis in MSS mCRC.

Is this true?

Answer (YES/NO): NO